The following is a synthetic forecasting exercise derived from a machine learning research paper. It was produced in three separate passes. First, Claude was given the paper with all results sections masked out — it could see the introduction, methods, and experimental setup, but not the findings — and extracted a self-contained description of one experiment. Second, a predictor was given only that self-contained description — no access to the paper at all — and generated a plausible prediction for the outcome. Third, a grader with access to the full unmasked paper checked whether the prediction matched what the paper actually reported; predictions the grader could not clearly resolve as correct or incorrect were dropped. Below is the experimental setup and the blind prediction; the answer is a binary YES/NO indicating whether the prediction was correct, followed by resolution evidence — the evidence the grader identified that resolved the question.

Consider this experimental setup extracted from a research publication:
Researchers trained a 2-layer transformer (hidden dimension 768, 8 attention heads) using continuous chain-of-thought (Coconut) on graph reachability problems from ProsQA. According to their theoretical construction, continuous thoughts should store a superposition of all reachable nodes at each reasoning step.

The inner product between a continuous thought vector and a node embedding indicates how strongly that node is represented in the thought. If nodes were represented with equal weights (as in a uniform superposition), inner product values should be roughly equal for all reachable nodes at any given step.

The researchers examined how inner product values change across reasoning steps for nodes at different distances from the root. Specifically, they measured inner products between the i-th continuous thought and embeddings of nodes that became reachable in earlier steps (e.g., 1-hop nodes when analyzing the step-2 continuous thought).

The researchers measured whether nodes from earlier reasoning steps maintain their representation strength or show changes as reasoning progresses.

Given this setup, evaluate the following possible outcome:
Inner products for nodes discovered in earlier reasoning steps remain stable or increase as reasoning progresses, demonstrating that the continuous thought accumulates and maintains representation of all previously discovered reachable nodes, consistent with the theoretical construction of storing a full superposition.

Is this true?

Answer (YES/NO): NO